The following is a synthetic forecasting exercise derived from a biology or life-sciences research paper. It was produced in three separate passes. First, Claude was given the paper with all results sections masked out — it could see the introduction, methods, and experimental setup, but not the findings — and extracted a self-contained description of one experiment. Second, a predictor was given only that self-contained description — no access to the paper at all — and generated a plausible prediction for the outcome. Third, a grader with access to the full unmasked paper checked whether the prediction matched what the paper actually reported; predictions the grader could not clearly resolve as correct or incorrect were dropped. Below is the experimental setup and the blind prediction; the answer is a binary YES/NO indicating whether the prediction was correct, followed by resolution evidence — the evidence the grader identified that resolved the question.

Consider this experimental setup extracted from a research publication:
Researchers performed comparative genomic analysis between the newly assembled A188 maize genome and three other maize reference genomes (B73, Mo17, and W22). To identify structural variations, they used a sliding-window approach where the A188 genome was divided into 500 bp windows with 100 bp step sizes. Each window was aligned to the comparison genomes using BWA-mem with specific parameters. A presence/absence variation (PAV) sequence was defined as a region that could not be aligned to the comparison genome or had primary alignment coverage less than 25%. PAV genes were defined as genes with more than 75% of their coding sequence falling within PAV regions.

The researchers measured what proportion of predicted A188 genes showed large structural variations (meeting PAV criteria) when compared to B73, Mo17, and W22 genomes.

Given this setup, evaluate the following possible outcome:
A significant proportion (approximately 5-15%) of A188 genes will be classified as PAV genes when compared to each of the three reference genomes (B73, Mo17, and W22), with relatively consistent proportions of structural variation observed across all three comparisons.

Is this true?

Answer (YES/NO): NO